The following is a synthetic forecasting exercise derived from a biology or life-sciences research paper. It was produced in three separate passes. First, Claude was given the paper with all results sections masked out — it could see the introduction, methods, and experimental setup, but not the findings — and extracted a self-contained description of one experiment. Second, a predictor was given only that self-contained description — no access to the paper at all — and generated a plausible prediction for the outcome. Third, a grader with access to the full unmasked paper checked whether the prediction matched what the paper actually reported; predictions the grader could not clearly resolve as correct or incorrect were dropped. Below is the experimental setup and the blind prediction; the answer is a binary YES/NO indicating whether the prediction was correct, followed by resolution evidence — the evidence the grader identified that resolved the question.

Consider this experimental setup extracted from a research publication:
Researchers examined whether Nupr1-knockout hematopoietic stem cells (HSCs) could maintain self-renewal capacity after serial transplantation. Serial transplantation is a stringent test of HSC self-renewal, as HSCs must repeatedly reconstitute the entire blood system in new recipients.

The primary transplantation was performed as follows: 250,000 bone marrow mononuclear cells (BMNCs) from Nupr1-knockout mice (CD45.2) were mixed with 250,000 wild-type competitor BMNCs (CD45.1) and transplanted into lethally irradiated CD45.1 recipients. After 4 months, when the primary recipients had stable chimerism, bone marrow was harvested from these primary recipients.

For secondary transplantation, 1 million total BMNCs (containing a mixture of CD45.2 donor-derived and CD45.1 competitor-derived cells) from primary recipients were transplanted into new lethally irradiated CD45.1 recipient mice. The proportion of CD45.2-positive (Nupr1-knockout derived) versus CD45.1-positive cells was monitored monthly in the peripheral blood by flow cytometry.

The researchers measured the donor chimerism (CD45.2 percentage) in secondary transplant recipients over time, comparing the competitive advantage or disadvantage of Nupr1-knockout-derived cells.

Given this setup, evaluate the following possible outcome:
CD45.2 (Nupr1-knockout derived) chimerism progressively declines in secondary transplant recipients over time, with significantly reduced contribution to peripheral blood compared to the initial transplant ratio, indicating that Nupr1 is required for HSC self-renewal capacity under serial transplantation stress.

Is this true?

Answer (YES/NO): NO